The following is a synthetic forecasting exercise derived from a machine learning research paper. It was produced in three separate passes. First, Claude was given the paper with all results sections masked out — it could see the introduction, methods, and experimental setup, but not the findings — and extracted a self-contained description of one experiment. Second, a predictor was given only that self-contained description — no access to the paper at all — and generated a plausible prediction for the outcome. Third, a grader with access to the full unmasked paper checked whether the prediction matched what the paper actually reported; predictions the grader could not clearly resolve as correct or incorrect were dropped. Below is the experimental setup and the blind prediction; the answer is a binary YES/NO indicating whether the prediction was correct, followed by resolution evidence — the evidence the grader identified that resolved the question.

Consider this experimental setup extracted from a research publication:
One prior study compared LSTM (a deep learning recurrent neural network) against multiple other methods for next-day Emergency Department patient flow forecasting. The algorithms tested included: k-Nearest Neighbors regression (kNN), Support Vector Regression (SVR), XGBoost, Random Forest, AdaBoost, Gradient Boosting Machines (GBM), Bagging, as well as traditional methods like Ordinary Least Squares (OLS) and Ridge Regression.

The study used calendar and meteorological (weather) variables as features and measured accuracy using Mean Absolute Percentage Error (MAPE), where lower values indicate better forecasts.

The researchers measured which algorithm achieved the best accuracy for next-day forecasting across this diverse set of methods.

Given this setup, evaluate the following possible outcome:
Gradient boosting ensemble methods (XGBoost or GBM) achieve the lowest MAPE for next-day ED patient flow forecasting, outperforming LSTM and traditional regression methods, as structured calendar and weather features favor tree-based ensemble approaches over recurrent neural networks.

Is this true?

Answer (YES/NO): NO